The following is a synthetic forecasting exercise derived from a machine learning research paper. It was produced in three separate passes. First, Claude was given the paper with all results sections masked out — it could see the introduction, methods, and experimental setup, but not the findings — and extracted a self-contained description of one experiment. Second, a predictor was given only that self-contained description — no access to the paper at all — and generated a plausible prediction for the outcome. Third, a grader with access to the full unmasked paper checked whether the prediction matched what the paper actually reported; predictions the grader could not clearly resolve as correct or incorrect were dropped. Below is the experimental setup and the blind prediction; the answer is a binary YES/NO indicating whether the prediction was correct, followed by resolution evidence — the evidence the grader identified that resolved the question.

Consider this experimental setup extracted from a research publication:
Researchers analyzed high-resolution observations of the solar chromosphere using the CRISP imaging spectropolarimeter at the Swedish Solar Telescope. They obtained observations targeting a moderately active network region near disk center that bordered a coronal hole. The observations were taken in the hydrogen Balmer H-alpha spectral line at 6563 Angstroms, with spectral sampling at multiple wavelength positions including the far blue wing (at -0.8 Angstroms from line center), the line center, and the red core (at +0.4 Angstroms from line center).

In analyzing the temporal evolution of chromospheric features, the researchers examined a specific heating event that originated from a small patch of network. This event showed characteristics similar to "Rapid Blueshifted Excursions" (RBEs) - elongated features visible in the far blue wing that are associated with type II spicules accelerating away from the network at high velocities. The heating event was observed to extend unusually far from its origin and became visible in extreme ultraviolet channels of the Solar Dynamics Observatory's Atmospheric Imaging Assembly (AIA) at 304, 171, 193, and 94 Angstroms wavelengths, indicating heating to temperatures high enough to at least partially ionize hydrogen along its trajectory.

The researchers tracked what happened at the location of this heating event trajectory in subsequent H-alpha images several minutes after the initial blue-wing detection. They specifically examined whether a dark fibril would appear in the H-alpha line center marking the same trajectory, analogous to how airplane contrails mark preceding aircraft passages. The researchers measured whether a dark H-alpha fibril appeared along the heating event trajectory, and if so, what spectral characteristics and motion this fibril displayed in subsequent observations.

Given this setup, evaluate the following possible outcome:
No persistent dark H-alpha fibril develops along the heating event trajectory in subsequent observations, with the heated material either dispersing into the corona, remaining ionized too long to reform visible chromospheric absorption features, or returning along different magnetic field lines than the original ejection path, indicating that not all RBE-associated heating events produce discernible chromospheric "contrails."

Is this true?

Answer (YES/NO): NO